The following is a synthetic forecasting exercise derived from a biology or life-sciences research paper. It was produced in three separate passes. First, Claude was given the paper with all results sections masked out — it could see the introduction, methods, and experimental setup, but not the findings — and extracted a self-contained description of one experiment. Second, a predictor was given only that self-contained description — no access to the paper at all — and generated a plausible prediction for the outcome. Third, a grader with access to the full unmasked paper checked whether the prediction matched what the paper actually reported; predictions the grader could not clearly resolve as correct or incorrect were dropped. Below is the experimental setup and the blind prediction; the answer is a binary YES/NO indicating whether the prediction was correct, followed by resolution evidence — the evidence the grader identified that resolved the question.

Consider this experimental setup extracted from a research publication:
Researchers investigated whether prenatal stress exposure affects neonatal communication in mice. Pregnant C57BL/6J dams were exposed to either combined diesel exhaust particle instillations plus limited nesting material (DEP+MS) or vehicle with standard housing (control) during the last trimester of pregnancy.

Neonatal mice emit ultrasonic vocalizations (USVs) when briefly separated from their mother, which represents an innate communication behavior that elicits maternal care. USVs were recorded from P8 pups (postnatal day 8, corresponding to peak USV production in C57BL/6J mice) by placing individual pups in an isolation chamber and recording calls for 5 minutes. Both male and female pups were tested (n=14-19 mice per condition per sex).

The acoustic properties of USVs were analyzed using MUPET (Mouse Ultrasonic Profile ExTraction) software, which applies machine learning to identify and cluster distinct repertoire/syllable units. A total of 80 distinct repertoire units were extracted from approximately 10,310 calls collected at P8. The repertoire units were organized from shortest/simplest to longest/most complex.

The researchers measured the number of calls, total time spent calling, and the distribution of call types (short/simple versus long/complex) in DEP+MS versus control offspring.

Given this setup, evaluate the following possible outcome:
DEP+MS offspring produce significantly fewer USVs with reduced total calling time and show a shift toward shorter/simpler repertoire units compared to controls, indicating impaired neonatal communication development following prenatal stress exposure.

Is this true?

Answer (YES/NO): NO